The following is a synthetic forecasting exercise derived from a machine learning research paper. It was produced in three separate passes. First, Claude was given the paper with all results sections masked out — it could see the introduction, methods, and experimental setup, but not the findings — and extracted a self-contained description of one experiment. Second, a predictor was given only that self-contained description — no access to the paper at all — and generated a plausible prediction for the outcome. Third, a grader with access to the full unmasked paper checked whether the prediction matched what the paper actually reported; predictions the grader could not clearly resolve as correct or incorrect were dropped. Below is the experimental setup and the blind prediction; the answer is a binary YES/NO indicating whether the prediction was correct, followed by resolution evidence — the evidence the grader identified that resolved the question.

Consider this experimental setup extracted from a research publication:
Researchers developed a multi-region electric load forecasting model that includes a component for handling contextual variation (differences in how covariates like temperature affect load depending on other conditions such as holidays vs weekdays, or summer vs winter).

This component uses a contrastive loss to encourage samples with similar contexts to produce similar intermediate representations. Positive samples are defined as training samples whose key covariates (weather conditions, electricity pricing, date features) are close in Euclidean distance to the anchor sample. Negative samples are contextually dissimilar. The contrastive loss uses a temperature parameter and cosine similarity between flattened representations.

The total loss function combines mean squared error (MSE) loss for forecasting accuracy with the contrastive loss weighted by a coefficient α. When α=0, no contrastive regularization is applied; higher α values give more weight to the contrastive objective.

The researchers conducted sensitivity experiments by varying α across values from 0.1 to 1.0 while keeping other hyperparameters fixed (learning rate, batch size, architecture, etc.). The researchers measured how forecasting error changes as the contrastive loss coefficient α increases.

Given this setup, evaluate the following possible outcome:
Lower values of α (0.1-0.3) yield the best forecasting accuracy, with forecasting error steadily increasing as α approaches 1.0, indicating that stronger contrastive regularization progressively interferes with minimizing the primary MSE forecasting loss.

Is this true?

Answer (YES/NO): NO